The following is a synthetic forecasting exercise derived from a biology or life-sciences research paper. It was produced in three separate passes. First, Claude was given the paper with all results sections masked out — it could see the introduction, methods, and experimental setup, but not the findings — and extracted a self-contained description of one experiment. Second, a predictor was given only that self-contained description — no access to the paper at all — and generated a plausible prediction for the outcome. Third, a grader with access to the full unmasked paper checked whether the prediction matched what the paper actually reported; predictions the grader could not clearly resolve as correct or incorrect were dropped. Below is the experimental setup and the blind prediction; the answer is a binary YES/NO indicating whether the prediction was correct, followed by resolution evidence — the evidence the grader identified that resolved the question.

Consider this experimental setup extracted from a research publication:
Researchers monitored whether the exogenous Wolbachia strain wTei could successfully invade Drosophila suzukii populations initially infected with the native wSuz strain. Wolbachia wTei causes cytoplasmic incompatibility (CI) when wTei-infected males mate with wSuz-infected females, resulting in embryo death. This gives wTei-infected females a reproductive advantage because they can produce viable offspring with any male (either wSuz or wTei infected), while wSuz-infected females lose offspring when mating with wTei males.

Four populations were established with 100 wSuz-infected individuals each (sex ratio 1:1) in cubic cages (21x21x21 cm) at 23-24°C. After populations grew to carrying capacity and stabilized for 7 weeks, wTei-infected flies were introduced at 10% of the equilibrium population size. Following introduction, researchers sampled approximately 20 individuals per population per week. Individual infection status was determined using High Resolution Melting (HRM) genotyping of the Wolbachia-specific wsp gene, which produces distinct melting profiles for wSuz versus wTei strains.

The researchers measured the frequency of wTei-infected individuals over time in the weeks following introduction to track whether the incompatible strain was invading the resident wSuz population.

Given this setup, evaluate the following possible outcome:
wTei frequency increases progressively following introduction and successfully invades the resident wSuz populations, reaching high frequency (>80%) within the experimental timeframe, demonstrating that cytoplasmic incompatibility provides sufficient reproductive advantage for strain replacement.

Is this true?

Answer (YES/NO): NO